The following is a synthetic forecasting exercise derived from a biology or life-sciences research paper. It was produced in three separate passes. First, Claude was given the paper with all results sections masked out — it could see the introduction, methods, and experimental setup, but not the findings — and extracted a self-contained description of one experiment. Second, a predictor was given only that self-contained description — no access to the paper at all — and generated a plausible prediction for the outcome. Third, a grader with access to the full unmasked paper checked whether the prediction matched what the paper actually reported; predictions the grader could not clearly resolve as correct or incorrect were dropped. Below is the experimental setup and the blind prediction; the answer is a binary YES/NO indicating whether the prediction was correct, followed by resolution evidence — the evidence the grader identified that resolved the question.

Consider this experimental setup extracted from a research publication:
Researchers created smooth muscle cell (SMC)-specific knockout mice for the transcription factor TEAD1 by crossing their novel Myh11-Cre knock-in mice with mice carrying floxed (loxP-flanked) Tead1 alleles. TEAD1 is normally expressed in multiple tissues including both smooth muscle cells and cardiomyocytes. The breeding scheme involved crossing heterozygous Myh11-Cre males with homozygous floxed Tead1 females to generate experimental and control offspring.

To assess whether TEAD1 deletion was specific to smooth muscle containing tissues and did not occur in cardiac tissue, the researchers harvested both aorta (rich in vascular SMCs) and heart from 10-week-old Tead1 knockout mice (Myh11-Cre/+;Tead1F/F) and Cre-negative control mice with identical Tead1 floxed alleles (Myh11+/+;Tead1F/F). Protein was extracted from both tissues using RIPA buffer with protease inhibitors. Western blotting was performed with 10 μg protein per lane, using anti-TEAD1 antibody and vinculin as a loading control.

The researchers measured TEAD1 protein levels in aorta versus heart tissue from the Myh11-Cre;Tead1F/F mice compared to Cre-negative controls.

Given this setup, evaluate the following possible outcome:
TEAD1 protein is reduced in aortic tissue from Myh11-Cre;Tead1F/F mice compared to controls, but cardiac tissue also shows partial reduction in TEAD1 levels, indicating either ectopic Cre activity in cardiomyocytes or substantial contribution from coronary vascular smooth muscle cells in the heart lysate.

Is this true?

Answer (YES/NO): NO